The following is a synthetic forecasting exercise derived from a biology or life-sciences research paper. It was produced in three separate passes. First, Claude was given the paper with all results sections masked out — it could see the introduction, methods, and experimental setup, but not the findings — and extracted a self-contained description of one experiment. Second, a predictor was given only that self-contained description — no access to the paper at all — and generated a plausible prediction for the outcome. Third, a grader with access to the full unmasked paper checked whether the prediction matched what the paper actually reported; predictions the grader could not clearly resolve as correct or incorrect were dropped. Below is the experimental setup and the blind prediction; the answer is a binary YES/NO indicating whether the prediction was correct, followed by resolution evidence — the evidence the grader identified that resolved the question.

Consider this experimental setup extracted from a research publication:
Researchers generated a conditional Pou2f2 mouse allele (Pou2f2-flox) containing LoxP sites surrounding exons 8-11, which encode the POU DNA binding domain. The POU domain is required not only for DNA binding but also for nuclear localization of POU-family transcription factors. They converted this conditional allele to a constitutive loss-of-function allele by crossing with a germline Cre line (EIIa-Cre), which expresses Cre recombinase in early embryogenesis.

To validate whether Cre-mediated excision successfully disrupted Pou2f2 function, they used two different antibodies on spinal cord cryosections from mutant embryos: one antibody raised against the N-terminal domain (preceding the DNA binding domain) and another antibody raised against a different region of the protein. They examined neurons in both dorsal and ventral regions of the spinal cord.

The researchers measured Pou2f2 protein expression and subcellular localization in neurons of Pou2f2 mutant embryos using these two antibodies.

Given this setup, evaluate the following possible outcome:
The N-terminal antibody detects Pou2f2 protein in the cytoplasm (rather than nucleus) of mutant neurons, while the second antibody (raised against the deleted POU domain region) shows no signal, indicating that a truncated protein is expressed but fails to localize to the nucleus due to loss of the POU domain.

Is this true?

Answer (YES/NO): NO